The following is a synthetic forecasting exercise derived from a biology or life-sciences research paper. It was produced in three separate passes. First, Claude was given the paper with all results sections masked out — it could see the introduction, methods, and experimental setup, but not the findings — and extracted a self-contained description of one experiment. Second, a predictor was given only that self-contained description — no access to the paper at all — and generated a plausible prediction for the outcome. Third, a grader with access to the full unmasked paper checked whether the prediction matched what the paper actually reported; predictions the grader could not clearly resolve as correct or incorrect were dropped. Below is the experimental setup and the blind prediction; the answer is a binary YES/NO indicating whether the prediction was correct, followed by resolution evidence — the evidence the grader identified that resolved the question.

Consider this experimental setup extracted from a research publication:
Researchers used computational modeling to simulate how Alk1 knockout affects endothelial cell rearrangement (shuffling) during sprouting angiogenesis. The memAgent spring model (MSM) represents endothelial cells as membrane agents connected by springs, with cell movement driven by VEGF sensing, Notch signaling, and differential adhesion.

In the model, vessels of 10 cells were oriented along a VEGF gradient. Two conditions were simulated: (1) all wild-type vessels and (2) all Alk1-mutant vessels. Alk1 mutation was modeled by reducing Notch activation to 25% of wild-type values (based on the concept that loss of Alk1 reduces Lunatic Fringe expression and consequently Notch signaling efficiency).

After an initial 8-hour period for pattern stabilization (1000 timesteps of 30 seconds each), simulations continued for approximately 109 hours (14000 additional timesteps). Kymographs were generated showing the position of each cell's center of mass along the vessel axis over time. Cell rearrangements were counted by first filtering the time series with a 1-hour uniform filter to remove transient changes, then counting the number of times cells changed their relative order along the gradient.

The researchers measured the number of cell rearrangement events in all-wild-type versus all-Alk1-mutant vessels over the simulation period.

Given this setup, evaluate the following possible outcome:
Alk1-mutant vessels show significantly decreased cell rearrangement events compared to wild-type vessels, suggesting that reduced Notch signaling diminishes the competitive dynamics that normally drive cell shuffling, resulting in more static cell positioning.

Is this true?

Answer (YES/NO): NO